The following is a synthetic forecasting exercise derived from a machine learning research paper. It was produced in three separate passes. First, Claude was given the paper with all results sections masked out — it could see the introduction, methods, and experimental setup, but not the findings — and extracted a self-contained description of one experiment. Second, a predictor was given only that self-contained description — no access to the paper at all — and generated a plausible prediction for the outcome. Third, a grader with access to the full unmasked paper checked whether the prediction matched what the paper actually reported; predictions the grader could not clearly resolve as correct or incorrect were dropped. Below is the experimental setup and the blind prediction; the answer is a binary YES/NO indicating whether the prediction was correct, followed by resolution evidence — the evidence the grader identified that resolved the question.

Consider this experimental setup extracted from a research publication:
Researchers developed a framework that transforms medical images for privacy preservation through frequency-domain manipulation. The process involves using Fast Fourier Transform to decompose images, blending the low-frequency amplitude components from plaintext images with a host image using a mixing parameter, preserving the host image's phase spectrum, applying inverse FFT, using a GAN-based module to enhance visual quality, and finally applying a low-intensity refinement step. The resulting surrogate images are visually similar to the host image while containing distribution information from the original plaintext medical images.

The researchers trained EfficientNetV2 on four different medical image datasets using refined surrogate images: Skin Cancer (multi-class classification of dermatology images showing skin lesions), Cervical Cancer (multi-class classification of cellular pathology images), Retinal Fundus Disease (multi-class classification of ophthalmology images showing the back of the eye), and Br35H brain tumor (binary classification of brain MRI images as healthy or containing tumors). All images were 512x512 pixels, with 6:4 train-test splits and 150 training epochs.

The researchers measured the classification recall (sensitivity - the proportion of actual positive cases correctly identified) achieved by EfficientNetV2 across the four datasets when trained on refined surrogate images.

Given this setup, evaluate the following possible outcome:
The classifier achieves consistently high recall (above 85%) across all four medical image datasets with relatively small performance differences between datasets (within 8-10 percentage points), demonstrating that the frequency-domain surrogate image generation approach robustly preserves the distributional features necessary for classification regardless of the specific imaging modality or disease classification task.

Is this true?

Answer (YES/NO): NO